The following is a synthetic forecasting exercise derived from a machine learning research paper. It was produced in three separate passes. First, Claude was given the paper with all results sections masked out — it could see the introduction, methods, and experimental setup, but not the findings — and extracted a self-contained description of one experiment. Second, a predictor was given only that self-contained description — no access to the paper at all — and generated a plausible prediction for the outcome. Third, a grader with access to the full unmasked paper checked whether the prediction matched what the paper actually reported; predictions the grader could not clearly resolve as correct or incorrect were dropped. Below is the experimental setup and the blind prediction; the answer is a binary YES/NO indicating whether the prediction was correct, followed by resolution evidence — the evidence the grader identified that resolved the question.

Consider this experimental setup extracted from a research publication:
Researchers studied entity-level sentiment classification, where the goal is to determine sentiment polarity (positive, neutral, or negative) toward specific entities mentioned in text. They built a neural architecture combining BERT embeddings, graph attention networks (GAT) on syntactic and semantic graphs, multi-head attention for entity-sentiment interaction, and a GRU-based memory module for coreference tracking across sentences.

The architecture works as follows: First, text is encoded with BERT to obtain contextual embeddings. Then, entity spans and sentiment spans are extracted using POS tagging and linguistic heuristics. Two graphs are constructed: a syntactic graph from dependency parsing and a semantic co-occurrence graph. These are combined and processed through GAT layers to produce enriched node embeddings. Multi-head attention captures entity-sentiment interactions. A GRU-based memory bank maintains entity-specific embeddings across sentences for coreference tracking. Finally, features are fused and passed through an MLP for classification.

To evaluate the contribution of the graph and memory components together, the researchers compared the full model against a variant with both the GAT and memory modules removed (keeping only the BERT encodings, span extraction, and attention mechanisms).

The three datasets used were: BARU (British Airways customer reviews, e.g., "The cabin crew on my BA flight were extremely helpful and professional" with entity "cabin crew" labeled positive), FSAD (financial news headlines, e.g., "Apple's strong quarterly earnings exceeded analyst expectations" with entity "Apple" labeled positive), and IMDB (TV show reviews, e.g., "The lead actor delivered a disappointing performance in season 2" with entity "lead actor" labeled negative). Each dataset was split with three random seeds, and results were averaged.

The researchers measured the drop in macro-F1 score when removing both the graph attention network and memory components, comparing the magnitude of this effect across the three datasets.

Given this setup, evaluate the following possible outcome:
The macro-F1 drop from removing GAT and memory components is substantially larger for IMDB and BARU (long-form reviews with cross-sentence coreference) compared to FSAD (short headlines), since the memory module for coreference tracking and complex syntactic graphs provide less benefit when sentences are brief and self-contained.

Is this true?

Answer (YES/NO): NO